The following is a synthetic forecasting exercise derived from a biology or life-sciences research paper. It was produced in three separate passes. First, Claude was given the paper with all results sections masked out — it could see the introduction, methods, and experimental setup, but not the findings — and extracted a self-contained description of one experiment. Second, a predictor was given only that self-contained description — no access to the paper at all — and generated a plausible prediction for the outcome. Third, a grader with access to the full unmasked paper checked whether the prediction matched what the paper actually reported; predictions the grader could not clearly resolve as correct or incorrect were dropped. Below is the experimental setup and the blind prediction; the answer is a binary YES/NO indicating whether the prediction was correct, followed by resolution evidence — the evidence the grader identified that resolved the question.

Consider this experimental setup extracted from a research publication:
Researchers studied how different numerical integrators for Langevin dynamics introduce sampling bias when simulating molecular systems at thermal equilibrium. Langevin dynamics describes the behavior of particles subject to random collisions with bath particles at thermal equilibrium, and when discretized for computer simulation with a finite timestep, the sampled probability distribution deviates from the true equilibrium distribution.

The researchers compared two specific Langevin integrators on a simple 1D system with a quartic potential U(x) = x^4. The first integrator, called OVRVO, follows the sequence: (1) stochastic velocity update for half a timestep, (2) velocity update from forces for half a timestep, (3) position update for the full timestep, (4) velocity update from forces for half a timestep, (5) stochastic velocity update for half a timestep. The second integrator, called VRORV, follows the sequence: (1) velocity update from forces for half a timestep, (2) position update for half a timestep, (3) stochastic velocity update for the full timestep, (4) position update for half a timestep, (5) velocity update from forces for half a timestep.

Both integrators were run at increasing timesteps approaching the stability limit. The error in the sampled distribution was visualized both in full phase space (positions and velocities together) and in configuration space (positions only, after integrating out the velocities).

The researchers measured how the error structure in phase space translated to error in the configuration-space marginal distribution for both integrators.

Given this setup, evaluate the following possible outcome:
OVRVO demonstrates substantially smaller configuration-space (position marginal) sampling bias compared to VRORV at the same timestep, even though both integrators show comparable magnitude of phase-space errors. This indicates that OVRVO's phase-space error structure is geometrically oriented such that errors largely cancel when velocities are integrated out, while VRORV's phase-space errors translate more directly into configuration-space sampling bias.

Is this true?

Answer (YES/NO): NO